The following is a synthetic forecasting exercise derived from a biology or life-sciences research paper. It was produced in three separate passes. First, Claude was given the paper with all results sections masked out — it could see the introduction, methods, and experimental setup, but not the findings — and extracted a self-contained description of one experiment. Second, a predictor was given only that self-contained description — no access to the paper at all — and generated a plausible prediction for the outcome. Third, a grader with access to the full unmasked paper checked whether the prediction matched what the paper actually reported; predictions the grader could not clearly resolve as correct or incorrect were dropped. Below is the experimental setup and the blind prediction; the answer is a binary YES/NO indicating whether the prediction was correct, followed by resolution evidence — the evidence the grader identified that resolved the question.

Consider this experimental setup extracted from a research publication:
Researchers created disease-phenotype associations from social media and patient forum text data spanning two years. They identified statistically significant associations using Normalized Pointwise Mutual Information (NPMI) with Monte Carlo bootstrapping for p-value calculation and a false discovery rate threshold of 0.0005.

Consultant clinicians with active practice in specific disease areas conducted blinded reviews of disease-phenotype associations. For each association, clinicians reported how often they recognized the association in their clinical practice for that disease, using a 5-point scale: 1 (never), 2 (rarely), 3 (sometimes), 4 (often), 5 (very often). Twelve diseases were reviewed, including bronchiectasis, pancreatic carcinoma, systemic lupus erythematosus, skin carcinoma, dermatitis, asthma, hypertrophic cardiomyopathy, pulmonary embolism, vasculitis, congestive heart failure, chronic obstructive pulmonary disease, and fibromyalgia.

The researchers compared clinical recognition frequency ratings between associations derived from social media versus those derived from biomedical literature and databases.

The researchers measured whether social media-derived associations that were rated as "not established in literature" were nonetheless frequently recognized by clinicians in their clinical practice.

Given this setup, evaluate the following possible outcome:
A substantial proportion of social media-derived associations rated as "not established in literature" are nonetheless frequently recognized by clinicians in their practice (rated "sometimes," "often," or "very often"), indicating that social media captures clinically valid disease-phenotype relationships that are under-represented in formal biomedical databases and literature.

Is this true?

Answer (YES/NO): NO